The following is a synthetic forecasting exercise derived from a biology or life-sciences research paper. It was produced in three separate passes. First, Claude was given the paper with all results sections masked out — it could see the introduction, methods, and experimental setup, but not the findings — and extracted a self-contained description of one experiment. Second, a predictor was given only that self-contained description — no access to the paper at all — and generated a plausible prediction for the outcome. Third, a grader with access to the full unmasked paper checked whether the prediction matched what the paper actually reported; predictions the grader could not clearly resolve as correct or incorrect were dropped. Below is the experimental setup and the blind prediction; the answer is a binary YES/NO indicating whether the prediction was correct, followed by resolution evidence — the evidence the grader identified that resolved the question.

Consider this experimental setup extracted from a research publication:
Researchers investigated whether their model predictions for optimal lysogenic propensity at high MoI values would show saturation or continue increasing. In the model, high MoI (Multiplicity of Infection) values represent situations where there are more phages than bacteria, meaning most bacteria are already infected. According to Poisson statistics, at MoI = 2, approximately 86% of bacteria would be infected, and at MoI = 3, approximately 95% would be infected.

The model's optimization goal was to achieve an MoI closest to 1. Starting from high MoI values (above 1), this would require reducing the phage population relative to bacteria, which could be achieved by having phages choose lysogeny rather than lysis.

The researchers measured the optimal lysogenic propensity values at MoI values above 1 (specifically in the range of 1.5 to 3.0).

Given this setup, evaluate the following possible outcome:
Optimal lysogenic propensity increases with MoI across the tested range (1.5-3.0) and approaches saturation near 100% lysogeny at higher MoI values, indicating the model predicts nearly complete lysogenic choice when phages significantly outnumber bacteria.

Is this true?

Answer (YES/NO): YES